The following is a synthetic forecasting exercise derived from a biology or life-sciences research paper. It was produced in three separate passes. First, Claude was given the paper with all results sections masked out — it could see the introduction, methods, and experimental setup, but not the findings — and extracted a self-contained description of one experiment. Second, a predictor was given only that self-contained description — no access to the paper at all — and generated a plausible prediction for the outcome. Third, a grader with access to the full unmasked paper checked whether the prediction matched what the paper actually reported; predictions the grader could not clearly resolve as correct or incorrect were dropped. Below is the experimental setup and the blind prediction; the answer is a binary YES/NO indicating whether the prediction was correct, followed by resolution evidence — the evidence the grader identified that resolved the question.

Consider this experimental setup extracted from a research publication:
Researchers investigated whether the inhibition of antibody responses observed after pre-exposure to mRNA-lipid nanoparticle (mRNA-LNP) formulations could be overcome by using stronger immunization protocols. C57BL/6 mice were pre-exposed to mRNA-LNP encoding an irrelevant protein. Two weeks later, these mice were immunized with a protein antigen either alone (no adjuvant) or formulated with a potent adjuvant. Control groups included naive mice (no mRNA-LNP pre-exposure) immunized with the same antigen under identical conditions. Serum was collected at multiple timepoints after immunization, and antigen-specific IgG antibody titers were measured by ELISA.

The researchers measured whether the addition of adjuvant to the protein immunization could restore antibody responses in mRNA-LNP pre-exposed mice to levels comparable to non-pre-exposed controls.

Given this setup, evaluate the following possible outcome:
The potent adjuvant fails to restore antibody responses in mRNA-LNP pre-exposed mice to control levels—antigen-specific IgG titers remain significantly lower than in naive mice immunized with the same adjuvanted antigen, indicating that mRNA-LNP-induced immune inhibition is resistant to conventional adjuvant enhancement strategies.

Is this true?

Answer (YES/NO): NO